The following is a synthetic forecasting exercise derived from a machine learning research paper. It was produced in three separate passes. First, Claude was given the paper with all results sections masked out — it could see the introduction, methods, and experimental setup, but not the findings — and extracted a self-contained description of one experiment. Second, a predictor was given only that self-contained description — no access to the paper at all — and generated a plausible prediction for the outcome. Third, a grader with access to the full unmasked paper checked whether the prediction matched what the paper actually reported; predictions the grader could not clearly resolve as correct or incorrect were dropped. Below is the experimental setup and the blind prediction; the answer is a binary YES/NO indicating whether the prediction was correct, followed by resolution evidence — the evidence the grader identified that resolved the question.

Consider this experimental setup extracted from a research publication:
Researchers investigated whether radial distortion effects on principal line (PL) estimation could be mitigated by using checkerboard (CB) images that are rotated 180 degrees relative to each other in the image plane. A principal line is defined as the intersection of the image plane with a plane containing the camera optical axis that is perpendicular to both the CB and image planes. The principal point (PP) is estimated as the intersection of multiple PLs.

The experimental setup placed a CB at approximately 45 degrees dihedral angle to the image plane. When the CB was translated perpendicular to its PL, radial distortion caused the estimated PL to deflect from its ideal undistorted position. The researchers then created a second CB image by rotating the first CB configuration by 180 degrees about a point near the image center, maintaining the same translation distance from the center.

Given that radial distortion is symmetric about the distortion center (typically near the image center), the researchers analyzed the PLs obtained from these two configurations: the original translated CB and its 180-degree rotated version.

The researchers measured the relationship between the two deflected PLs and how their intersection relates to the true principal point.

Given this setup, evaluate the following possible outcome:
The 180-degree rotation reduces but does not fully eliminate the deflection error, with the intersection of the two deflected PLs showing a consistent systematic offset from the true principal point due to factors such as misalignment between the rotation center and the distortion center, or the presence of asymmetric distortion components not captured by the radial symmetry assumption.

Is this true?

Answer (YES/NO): NO